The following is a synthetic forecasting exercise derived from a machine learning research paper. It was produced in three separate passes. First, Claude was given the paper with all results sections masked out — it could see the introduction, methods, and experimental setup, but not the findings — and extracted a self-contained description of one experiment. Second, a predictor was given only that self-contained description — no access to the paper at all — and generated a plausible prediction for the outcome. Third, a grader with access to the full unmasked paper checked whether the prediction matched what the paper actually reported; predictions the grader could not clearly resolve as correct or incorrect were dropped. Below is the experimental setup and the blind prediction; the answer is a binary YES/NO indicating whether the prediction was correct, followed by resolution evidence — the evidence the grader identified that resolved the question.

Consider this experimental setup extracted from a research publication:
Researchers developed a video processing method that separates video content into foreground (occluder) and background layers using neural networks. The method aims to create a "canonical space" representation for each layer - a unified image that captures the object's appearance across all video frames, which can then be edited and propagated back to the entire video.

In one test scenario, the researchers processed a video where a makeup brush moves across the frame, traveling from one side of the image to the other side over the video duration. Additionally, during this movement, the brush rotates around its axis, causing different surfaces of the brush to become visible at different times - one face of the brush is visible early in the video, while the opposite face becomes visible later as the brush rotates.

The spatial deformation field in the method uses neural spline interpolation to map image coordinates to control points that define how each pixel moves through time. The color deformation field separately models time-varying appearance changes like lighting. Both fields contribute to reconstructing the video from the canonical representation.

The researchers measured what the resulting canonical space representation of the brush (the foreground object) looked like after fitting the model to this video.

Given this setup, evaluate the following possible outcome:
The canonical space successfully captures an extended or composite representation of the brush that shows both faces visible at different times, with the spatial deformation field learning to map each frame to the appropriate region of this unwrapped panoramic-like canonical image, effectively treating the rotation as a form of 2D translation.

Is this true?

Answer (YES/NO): NO